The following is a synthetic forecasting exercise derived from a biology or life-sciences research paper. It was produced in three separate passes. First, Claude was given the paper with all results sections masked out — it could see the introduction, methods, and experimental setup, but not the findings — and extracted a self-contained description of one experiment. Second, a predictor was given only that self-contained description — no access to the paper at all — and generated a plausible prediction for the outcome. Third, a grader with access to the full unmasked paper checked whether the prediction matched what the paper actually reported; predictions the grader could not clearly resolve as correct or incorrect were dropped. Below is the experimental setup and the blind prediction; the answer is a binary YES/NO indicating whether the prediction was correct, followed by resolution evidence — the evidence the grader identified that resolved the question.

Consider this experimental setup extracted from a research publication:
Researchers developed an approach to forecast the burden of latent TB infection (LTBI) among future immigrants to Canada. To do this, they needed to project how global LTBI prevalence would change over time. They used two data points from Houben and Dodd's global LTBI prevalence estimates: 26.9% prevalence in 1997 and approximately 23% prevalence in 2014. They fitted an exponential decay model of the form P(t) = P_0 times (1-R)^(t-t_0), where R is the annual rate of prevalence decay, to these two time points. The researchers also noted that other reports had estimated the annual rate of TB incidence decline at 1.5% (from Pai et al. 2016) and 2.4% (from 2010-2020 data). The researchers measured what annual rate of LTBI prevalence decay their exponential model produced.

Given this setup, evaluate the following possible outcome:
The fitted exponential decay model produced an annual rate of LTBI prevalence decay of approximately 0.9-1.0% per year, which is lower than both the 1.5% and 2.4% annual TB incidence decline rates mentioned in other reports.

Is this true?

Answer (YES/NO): YES